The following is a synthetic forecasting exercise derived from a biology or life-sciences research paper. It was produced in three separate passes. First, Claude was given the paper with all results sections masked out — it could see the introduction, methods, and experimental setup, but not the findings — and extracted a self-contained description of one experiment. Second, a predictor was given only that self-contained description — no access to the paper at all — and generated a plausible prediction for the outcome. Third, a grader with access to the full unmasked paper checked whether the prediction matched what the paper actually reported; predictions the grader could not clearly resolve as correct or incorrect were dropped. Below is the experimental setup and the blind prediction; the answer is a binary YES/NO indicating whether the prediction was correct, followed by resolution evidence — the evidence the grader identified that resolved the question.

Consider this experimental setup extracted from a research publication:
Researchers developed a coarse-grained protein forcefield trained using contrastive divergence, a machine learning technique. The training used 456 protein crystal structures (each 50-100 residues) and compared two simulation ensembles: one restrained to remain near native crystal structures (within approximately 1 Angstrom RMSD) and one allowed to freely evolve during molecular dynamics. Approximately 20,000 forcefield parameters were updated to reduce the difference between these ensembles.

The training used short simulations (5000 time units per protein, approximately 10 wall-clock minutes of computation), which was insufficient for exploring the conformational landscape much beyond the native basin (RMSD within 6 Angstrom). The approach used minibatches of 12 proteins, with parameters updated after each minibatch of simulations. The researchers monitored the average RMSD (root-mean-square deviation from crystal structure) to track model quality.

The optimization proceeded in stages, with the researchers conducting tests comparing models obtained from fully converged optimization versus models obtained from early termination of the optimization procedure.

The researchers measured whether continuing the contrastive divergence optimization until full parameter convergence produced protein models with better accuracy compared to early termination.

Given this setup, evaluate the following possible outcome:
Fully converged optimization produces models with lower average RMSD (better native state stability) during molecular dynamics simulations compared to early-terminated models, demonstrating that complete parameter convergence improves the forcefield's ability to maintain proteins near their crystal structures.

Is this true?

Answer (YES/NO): NO